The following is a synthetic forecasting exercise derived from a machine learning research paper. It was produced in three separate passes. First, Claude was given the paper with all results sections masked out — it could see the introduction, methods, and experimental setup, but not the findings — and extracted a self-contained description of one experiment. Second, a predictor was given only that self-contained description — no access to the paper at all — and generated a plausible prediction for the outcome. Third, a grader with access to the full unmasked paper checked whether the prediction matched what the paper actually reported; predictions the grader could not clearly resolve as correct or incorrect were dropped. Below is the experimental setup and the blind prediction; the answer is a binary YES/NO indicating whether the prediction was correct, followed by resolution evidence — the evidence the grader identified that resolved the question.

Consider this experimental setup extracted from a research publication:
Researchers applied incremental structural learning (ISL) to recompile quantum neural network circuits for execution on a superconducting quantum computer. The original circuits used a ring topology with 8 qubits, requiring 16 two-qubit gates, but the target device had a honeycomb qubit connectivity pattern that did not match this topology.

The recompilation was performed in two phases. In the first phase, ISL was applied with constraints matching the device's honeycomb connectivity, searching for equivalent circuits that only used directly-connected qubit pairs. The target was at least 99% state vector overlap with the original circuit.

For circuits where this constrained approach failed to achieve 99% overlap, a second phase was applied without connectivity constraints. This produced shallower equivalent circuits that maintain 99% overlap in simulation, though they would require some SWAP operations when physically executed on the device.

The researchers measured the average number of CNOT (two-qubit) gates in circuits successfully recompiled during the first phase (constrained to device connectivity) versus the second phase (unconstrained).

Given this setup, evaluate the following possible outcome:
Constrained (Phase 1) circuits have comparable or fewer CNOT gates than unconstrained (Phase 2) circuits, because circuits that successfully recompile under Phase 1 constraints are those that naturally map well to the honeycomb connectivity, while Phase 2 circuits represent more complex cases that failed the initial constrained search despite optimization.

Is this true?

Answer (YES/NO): NO